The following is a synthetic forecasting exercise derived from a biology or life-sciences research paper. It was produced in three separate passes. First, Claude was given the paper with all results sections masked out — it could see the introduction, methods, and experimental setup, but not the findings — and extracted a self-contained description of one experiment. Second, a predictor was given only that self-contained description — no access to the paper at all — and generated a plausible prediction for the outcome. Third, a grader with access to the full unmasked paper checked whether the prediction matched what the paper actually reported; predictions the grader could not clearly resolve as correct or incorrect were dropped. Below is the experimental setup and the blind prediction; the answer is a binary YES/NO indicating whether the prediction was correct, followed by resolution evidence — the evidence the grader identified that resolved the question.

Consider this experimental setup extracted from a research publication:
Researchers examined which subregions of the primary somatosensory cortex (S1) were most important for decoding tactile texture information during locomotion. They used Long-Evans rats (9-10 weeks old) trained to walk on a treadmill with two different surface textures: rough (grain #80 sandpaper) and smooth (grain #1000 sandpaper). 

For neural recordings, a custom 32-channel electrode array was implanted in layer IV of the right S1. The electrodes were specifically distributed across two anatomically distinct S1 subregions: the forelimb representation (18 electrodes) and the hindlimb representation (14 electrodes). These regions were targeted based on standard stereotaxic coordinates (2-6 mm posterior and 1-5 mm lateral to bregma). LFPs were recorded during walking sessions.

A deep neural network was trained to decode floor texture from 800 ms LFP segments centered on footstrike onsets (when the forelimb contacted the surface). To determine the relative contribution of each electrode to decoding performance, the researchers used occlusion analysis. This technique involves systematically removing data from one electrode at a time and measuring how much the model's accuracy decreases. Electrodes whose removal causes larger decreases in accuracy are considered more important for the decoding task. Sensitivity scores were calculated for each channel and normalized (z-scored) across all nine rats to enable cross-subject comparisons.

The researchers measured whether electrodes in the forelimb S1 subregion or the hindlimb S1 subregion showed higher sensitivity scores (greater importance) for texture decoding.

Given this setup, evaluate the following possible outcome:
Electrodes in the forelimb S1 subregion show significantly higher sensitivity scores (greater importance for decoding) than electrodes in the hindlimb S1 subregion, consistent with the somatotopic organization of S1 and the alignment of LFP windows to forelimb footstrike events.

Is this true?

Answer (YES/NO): YES